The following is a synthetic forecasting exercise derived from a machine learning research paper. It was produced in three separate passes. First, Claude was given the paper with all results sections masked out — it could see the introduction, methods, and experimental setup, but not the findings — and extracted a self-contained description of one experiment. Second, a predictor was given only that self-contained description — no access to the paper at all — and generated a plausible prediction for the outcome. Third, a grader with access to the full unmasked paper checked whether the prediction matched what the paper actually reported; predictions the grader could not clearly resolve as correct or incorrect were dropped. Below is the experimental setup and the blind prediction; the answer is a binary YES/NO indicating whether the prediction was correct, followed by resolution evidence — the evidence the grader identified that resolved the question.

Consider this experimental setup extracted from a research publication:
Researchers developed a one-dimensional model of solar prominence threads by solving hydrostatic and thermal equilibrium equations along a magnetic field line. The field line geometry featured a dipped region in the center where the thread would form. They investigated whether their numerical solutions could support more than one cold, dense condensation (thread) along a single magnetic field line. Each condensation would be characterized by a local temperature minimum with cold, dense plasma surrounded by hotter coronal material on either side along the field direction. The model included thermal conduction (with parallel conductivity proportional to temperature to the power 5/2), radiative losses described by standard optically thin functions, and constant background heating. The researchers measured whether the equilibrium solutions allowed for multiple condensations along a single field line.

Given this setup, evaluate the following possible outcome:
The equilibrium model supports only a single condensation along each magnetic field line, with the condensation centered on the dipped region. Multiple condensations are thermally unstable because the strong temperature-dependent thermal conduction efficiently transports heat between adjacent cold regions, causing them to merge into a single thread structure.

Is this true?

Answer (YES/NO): NO